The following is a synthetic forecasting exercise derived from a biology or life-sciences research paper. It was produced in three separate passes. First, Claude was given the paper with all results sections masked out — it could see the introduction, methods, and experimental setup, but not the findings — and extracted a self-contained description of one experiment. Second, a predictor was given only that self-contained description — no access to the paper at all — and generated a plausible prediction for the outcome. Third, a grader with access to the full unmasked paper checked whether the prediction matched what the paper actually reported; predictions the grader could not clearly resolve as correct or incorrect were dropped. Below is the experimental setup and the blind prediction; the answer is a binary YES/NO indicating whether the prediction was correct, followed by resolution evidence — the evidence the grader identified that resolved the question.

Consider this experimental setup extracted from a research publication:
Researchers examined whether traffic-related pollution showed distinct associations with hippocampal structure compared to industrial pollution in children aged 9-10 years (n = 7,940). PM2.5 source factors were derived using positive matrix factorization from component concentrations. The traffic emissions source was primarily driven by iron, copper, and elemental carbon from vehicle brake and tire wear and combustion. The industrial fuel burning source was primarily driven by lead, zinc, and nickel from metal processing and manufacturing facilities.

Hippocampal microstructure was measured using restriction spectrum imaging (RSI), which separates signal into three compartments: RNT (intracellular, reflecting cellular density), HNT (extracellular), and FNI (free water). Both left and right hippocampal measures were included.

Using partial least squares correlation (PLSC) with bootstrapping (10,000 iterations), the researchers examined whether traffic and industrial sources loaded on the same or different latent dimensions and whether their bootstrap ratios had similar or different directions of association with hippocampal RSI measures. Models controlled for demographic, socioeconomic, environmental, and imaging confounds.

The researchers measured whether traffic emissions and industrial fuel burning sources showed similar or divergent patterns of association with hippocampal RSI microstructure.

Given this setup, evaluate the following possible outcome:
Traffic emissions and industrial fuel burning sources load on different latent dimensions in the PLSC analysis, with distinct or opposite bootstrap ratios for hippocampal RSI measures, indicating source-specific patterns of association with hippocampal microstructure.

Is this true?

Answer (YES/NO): NO